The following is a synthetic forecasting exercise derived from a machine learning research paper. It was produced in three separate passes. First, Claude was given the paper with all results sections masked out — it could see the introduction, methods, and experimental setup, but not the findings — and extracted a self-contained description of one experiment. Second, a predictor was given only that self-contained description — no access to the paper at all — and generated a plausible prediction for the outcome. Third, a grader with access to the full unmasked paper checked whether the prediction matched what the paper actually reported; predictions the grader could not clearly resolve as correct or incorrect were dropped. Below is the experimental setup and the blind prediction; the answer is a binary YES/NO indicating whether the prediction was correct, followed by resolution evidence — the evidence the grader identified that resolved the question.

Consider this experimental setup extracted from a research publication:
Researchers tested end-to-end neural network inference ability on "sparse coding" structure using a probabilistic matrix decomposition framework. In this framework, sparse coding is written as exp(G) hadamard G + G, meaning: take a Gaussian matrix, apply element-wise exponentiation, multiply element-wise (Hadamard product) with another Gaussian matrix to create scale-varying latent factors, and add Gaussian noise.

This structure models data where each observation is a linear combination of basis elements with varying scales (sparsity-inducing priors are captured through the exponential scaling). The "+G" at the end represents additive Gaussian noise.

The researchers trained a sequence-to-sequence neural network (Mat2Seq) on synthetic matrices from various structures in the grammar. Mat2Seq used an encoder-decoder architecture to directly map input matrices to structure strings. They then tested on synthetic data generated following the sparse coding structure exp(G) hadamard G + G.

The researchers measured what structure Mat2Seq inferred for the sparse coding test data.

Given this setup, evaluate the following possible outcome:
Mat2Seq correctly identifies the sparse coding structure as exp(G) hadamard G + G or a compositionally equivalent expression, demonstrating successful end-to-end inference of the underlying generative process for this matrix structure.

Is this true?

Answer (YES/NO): NO